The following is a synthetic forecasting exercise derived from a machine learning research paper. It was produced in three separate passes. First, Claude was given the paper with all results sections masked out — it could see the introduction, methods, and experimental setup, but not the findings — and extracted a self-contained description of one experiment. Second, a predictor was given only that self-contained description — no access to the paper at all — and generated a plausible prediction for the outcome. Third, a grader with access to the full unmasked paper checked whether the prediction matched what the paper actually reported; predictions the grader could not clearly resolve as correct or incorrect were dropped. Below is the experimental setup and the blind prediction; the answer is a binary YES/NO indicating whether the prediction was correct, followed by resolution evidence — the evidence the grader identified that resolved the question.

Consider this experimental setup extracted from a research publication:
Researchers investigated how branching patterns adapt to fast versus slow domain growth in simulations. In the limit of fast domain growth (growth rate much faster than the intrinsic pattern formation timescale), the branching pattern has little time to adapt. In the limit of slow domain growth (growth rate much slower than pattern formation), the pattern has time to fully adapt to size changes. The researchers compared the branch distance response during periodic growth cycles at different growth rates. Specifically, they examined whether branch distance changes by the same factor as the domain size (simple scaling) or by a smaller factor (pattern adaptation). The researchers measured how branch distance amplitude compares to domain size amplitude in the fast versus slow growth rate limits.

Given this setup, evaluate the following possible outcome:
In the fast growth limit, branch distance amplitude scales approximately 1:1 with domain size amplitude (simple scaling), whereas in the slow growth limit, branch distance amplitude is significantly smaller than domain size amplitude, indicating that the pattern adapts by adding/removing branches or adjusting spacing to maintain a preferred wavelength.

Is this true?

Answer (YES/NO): YES